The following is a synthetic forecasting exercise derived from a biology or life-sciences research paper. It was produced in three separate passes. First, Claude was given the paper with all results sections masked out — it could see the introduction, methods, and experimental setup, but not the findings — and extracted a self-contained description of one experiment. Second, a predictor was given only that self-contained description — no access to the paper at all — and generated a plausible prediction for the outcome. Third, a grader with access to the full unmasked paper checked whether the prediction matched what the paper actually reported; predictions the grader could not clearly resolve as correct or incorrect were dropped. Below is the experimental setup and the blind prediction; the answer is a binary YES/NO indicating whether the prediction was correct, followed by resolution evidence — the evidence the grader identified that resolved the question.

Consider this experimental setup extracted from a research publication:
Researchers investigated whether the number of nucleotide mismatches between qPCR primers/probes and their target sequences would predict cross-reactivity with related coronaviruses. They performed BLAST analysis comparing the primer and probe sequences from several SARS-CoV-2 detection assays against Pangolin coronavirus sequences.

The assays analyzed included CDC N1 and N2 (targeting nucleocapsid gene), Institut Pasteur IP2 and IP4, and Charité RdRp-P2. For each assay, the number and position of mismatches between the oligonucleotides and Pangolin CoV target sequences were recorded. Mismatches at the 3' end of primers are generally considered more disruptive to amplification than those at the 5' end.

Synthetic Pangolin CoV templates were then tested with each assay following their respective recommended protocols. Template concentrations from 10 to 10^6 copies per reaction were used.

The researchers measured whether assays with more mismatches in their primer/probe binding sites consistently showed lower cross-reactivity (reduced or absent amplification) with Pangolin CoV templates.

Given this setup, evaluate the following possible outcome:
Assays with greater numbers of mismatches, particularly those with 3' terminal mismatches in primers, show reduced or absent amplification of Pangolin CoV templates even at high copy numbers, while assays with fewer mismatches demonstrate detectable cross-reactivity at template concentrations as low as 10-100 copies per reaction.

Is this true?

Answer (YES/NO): NO